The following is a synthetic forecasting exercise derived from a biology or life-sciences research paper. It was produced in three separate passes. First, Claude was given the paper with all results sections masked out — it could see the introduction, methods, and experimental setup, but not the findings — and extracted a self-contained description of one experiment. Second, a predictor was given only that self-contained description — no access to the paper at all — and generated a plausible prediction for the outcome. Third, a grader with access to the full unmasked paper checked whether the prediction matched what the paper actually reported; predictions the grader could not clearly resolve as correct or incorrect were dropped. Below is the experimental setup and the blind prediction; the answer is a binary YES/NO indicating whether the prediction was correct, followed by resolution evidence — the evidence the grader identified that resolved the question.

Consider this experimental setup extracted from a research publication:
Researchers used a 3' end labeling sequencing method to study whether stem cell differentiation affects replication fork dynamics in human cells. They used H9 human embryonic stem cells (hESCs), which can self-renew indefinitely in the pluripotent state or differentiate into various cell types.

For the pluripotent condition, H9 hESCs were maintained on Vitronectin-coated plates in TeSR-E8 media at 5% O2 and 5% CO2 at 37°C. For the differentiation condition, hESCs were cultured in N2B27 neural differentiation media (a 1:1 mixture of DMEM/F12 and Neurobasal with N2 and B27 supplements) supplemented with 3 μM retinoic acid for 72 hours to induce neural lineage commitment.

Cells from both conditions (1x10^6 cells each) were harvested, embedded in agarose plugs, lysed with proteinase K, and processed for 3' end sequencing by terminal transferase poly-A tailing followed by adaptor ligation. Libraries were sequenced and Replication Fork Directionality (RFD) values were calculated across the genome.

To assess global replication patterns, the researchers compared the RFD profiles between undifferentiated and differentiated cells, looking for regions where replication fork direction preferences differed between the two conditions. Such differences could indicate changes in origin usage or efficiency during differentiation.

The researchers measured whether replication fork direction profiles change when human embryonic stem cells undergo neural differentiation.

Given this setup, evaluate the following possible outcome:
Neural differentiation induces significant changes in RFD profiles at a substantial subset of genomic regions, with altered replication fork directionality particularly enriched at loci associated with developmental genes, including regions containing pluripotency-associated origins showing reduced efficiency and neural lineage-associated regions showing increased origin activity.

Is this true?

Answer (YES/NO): NO